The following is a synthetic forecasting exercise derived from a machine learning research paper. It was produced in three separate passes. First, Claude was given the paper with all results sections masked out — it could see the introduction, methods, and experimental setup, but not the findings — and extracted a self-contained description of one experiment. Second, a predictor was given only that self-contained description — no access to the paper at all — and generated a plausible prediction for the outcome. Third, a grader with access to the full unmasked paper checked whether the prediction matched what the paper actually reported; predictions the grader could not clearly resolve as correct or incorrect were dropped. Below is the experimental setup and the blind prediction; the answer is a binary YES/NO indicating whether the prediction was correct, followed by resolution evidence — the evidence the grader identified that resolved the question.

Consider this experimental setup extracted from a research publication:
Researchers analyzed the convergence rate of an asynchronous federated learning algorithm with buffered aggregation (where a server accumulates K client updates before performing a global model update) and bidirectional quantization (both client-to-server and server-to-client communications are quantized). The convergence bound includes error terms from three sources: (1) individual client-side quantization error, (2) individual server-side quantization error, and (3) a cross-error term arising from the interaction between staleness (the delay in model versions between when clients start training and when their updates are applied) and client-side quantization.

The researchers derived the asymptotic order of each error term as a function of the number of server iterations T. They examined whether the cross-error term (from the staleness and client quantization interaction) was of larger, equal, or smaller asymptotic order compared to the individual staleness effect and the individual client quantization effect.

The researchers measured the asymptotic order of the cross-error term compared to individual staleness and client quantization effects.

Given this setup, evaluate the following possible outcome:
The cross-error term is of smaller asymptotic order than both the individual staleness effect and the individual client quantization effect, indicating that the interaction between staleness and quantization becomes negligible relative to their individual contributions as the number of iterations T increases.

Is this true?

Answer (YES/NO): NO